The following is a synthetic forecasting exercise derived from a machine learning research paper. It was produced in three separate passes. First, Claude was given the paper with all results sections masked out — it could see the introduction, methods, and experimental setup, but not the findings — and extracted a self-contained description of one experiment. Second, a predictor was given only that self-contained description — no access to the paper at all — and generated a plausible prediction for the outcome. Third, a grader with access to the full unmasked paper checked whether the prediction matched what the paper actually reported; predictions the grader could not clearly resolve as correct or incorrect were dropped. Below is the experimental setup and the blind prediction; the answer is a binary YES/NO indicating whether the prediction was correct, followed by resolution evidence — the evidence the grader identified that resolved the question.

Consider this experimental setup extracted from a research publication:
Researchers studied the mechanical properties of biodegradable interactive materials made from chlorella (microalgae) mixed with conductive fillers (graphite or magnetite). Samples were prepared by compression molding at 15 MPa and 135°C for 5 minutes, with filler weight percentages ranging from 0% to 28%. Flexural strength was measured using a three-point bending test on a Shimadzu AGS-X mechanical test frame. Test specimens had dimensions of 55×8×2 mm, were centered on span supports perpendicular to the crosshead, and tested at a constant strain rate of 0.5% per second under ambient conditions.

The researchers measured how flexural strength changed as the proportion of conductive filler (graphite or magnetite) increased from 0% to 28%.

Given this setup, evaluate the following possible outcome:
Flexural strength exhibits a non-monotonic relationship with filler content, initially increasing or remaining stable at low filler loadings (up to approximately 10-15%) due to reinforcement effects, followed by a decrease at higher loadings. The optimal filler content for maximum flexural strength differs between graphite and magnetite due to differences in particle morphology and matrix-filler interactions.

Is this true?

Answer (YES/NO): NO